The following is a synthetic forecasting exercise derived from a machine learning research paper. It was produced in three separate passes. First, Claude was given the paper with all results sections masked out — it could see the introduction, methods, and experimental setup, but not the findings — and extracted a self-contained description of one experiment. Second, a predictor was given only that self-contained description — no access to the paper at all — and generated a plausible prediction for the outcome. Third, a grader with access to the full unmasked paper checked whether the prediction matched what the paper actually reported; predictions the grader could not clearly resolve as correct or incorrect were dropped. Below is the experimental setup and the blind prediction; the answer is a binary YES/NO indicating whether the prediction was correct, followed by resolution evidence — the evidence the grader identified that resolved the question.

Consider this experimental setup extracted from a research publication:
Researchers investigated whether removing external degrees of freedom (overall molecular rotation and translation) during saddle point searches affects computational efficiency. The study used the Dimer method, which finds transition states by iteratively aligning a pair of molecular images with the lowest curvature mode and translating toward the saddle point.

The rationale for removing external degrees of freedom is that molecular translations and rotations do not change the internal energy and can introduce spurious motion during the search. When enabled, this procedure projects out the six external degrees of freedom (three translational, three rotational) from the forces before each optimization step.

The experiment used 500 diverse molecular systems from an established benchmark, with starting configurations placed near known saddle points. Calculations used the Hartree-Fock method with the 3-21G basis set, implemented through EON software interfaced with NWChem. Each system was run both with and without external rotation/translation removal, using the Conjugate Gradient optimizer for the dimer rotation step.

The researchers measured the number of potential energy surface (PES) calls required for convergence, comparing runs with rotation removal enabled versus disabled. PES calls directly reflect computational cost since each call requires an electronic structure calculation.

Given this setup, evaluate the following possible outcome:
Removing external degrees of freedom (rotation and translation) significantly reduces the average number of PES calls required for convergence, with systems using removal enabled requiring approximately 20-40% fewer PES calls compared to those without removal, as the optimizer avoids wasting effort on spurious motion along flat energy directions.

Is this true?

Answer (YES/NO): NO